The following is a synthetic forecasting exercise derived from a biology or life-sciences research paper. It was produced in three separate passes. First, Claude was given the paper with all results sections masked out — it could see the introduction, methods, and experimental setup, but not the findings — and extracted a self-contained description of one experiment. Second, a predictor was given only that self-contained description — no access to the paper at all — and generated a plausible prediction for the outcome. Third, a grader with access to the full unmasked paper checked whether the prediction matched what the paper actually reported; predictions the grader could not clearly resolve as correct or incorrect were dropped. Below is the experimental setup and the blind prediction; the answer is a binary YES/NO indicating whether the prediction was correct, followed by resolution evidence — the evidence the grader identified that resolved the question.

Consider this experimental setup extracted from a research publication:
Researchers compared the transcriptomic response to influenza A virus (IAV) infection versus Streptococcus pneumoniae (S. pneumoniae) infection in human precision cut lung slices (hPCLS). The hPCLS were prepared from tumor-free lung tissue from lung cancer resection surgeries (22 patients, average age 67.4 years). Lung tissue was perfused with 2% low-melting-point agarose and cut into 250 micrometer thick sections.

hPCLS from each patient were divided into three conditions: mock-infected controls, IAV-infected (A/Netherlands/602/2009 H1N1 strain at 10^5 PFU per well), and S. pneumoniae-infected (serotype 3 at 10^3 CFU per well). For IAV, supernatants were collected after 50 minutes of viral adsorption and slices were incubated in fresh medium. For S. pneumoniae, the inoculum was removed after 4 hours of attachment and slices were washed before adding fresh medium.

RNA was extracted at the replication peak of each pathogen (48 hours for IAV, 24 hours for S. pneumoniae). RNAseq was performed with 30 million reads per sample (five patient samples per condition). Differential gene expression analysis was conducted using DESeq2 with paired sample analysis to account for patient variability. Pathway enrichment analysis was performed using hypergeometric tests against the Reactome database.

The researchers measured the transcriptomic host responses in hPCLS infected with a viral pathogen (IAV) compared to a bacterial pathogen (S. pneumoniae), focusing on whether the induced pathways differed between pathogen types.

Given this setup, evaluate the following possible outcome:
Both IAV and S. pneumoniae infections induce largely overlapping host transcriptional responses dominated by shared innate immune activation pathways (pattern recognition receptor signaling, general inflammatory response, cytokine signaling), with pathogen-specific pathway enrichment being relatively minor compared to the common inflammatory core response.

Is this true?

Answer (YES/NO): NO